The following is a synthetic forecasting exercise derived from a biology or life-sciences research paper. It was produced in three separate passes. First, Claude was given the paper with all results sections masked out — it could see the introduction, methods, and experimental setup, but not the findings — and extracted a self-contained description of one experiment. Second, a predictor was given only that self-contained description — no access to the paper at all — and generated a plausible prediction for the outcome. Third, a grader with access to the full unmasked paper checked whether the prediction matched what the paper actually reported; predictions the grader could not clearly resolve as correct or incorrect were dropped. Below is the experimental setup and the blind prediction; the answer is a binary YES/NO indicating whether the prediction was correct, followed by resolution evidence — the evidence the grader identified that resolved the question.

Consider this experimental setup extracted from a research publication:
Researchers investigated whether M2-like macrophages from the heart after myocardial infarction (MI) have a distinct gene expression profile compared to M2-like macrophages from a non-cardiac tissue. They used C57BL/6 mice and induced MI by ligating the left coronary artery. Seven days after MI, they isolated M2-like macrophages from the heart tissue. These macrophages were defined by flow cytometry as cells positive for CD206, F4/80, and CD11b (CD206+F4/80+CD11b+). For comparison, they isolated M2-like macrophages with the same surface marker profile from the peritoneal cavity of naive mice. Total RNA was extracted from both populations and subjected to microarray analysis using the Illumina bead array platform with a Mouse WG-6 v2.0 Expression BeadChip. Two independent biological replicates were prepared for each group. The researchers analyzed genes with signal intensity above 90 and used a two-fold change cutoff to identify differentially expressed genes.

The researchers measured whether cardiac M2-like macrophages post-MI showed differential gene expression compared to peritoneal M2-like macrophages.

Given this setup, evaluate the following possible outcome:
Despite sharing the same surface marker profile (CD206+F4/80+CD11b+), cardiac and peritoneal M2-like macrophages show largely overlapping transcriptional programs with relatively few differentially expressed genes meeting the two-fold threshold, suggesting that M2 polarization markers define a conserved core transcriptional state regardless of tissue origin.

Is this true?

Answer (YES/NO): NO